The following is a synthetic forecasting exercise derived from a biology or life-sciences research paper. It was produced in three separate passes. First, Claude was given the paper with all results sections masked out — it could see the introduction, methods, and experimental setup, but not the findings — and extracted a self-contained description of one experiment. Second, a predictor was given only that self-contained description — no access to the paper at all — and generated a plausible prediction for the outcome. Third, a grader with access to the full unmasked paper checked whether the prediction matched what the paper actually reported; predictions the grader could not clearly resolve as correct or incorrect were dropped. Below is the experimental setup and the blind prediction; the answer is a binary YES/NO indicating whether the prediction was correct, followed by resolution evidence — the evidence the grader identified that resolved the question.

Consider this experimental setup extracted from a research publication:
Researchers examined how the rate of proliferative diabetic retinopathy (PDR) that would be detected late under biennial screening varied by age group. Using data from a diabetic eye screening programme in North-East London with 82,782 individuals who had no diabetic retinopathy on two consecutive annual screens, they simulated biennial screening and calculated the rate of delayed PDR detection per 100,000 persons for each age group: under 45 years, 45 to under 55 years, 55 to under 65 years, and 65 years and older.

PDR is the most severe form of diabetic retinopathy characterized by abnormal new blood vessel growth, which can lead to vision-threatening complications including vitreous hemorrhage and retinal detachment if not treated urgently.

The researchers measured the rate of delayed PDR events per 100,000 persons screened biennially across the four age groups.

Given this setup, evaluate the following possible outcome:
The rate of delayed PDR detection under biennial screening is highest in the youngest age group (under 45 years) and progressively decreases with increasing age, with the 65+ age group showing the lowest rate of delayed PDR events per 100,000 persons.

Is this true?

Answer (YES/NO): NO